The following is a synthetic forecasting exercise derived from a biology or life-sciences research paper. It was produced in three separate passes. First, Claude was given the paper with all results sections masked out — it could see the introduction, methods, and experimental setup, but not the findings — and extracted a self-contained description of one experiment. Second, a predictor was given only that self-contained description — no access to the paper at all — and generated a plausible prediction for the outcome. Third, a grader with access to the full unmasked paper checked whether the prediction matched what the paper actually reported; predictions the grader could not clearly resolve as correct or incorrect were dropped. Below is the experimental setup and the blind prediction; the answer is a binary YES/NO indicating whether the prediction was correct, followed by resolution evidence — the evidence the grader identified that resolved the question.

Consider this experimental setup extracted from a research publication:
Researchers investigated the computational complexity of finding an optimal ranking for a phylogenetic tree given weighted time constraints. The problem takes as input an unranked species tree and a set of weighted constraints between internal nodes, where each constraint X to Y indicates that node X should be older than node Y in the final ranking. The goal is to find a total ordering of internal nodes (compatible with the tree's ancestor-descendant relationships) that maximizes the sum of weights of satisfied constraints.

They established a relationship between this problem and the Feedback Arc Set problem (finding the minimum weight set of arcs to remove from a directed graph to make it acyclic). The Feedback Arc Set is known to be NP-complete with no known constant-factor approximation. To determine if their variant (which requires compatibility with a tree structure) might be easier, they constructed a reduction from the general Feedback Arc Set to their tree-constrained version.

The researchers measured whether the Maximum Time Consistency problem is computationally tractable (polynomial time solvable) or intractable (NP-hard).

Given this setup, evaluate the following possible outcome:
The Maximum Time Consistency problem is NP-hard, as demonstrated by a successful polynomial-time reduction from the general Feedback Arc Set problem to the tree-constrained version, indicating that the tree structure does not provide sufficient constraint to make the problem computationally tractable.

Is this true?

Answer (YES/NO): YES